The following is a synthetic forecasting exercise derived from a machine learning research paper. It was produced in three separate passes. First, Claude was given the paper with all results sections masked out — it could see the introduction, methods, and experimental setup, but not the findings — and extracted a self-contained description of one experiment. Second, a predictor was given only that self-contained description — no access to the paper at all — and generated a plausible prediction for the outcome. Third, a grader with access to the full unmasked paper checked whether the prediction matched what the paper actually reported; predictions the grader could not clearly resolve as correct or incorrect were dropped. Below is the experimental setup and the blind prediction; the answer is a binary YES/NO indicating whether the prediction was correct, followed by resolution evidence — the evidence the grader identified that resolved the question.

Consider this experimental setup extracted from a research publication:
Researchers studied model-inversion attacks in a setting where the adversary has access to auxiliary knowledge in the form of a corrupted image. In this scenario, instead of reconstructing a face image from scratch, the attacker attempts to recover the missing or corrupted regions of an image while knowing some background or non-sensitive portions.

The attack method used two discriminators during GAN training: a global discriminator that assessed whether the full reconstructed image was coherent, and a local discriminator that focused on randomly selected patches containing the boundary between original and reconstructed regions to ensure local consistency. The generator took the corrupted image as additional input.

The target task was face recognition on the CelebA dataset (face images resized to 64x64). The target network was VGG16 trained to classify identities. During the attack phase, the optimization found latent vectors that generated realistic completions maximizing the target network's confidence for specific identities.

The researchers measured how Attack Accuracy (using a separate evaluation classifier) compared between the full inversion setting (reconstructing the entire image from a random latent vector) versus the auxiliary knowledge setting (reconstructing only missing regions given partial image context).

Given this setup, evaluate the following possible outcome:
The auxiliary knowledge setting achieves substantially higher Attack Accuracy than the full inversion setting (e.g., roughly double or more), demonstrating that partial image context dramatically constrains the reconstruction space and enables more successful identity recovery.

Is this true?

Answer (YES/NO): YES